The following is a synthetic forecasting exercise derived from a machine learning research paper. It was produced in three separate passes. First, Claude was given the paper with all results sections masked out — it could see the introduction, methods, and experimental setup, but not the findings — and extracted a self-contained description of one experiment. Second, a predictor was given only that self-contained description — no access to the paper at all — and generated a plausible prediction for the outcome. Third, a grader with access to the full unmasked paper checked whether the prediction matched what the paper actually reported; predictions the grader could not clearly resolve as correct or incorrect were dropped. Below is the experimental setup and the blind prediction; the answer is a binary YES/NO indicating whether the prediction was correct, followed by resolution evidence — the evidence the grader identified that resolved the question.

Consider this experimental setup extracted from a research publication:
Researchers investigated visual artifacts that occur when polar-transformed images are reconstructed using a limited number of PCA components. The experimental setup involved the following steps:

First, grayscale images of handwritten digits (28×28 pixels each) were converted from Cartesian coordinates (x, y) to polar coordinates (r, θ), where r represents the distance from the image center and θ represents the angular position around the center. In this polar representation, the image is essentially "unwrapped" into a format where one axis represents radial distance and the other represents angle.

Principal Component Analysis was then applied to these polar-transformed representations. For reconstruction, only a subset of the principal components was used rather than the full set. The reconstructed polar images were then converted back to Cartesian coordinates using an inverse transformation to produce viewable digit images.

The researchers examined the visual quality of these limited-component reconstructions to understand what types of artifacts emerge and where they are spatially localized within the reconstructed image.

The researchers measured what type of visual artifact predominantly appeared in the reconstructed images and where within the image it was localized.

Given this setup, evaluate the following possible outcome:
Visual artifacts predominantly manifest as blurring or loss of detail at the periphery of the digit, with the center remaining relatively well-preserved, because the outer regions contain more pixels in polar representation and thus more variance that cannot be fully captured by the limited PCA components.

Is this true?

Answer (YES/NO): YES